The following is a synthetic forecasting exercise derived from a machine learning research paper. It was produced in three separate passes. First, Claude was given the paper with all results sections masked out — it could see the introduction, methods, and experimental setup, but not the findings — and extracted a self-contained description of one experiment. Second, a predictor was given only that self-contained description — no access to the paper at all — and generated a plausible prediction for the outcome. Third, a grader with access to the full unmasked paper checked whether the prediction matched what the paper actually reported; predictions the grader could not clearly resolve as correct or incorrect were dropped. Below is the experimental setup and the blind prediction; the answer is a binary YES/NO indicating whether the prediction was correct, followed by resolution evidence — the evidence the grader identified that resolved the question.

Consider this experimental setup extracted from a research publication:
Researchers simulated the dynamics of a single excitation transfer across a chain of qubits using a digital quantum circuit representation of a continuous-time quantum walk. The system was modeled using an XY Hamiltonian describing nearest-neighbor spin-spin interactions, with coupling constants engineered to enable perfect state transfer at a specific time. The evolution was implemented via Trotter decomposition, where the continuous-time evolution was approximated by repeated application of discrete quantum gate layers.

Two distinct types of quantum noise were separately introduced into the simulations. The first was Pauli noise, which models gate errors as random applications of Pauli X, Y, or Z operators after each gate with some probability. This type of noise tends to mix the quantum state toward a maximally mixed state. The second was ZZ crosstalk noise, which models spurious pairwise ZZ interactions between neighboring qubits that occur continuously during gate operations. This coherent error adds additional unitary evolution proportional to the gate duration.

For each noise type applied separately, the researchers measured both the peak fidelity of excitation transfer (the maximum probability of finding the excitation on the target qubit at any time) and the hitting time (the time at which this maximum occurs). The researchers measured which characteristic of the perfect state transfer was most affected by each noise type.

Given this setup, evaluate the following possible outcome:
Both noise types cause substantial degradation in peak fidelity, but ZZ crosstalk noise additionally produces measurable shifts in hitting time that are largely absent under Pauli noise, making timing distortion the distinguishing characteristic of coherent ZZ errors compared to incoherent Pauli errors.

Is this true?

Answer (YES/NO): NO